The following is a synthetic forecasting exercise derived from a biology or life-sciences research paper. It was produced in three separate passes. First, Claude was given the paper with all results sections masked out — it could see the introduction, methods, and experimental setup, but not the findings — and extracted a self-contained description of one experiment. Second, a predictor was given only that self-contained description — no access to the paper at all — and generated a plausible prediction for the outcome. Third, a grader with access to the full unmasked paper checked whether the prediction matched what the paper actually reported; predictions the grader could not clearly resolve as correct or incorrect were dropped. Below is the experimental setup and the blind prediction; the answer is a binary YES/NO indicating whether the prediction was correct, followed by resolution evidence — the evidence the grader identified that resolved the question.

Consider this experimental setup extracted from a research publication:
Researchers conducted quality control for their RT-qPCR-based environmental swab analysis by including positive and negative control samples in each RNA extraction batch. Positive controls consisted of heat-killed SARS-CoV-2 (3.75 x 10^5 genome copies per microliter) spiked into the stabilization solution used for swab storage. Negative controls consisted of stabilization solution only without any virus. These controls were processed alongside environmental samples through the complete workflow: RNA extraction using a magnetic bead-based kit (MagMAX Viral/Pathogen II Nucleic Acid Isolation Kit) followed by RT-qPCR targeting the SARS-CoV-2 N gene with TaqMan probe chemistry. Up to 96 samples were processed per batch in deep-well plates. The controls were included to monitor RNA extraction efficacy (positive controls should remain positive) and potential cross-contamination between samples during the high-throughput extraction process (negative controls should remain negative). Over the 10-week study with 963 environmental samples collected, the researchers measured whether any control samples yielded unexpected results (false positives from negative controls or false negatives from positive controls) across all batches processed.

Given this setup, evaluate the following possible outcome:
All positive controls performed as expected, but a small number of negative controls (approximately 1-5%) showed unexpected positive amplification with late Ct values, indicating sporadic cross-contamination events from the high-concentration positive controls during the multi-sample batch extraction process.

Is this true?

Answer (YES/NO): NO